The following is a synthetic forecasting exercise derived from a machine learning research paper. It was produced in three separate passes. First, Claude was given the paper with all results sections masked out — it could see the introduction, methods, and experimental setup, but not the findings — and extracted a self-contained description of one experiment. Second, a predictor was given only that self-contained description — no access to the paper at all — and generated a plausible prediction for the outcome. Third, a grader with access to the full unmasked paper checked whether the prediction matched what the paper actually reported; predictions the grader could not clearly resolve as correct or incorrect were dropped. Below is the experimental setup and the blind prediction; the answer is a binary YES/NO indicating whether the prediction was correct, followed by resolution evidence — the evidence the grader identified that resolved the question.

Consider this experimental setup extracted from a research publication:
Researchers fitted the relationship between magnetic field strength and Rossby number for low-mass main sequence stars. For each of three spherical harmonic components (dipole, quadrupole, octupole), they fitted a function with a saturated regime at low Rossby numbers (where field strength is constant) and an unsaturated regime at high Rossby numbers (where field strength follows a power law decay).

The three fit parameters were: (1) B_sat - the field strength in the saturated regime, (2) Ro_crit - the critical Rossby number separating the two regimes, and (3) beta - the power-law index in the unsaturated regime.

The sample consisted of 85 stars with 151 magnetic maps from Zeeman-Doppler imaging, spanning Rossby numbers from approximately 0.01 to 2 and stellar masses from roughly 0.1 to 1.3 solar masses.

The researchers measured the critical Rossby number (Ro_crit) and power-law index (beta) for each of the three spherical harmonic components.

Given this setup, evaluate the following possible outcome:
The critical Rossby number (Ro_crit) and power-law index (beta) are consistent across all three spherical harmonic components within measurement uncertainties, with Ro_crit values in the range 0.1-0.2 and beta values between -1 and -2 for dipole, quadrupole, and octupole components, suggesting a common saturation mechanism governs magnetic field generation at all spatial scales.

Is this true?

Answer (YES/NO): NO